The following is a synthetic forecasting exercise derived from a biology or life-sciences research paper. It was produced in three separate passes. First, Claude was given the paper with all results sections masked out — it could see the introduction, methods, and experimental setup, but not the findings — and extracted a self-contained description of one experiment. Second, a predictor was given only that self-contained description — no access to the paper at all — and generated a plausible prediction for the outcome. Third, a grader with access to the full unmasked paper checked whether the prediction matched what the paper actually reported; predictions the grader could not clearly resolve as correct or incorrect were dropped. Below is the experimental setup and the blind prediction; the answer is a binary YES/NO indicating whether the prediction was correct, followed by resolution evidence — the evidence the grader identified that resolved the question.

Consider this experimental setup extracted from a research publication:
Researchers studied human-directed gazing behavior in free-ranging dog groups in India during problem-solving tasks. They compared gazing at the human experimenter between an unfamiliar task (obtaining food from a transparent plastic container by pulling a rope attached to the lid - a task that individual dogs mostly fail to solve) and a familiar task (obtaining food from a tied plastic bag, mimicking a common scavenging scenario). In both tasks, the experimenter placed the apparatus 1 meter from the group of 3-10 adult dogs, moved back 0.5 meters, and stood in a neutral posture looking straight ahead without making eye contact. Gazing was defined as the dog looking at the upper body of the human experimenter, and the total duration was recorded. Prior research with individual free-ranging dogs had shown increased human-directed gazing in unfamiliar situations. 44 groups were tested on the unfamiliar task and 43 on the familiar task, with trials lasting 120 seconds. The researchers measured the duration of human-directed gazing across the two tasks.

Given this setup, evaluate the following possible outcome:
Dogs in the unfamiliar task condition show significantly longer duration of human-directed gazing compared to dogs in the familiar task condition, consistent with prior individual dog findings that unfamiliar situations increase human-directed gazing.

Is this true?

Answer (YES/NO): YES